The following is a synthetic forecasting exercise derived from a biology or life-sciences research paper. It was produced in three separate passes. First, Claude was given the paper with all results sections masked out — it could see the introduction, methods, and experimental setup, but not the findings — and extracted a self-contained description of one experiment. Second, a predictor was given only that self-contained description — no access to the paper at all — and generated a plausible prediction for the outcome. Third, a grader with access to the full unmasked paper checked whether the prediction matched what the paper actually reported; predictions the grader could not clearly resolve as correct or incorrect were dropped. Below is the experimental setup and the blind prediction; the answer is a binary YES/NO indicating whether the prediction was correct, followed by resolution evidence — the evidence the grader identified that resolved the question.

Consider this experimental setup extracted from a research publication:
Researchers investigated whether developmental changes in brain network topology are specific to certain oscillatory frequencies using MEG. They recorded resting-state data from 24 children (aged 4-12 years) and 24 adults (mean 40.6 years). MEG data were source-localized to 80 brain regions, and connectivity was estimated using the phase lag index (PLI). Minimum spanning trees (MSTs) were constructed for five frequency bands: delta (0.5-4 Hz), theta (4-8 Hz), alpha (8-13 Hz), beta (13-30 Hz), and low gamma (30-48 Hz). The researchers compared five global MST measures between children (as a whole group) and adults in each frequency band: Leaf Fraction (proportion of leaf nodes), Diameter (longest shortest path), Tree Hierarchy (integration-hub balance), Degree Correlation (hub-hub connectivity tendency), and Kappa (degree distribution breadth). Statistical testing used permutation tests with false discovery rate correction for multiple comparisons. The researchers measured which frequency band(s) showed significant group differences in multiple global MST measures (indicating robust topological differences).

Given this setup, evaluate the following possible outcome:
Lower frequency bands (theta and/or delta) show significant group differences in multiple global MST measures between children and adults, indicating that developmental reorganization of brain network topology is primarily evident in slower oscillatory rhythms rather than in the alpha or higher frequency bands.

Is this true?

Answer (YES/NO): NO